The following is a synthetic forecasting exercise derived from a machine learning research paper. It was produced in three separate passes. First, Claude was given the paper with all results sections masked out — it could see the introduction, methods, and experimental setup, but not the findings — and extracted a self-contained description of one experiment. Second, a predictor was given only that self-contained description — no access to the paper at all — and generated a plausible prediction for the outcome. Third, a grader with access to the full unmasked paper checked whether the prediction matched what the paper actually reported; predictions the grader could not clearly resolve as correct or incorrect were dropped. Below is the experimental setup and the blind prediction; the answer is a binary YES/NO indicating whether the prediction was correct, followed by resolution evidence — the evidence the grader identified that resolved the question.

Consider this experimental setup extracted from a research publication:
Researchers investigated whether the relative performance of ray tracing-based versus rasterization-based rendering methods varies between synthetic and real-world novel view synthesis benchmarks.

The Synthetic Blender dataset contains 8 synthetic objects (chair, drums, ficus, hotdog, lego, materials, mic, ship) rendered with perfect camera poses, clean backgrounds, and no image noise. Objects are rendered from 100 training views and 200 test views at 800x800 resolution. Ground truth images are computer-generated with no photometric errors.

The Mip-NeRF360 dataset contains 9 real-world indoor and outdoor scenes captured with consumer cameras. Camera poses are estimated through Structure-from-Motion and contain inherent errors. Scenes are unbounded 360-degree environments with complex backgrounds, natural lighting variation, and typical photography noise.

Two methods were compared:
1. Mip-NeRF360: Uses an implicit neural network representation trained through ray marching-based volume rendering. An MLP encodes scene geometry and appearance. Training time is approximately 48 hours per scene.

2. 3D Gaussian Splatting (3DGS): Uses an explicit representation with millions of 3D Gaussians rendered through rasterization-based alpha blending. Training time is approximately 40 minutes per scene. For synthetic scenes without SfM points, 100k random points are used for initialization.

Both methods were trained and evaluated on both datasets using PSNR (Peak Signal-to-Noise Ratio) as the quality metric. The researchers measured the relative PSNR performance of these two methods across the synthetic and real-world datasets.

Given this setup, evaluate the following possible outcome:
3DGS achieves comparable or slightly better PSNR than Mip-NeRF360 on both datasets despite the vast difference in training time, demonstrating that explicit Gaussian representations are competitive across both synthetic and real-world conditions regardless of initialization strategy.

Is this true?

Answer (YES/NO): NO